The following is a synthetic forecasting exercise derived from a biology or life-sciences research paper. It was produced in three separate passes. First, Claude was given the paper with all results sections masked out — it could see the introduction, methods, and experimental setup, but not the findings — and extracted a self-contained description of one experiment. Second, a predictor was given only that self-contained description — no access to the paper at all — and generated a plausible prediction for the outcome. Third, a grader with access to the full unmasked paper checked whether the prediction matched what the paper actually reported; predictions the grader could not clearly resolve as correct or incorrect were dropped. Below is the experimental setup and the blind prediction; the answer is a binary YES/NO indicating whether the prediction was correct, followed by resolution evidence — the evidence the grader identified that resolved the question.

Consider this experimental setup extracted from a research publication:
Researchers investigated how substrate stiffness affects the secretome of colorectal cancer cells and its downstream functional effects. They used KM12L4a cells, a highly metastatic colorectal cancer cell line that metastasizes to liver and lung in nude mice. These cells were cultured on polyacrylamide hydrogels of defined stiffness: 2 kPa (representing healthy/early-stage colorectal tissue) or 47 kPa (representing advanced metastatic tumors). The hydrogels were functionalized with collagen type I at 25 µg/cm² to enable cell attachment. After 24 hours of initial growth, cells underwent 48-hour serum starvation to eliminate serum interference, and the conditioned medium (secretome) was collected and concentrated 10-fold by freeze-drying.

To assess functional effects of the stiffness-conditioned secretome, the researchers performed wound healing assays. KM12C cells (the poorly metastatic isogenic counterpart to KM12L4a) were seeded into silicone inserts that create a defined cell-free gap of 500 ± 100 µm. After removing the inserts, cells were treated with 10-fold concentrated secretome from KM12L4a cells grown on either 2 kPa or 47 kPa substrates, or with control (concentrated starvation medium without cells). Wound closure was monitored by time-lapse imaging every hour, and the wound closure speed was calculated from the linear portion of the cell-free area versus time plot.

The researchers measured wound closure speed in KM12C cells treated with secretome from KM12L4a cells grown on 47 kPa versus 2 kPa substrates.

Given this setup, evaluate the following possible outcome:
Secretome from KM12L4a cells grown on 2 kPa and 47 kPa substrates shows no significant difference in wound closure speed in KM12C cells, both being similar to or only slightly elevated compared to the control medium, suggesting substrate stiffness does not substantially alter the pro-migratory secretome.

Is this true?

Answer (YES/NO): NO